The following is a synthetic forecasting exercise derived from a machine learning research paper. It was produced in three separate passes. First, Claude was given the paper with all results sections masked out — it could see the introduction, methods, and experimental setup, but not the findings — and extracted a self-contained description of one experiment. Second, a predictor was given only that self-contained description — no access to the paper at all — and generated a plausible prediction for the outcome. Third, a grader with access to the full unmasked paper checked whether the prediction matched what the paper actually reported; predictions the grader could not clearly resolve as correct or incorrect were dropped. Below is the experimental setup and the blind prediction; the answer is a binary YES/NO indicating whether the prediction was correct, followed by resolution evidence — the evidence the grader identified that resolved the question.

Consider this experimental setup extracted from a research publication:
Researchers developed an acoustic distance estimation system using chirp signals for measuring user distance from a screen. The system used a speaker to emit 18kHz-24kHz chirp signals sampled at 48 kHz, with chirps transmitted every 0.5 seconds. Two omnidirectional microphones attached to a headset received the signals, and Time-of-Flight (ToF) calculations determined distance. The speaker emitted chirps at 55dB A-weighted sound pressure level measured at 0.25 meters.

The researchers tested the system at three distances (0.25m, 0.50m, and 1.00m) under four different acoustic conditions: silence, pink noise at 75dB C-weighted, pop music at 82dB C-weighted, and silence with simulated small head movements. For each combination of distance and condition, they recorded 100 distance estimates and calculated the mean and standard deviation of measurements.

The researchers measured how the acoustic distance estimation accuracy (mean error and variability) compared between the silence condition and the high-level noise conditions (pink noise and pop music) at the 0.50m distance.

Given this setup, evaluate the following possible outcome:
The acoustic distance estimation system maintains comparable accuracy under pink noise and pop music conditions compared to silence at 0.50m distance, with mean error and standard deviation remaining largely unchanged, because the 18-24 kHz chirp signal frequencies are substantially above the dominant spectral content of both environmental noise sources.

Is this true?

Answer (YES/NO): YES